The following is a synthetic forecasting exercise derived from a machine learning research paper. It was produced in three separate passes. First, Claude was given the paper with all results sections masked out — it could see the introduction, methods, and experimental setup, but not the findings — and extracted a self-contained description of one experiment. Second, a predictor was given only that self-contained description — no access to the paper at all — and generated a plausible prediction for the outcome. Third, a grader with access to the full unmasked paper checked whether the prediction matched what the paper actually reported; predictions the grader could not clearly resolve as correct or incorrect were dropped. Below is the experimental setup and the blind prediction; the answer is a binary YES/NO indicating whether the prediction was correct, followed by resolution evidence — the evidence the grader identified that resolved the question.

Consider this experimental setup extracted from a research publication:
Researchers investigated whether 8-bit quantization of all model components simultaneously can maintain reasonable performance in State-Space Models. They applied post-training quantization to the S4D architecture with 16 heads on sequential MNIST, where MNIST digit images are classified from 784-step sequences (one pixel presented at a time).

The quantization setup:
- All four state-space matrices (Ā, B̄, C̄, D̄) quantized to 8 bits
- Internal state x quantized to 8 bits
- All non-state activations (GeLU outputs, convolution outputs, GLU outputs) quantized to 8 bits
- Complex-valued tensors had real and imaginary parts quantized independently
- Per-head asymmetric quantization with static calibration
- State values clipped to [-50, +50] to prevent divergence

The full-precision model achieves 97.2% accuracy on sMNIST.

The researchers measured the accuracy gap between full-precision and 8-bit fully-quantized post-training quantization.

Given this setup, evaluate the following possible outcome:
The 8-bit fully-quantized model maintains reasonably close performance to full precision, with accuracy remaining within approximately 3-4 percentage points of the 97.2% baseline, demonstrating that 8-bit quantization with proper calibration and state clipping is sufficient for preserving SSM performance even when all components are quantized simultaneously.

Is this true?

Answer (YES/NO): NO